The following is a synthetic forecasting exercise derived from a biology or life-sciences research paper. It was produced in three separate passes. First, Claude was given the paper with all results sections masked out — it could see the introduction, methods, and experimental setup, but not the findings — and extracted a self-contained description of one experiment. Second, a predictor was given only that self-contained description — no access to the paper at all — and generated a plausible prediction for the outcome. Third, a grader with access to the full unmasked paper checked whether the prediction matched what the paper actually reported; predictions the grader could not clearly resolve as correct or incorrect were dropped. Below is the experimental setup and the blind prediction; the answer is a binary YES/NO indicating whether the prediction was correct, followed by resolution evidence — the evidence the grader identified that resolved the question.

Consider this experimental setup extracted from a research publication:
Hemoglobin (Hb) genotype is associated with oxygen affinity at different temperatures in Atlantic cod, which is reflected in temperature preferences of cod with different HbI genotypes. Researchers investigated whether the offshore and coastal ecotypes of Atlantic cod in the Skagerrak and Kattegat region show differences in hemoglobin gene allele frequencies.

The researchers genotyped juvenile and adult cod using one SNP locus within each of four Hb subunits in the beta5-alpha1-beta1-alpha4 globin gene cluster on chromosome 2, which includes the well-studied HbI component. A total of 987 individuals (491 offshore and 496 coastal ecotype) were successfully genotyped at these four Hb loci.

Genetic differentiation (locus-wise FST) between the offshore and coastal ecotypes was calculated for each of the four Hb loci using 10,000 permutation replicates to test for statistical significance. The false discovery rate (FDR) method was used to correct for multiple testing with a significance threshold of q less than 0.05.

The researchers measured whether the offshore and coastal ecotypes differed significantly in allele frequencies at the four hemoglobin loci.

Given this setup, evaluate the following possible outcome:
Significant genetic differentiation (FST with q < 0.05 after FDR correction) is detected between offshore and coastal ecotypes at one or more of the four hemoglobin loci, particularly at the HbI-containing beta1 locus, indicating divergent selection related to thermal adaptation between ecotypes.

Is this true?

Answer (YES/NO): YES